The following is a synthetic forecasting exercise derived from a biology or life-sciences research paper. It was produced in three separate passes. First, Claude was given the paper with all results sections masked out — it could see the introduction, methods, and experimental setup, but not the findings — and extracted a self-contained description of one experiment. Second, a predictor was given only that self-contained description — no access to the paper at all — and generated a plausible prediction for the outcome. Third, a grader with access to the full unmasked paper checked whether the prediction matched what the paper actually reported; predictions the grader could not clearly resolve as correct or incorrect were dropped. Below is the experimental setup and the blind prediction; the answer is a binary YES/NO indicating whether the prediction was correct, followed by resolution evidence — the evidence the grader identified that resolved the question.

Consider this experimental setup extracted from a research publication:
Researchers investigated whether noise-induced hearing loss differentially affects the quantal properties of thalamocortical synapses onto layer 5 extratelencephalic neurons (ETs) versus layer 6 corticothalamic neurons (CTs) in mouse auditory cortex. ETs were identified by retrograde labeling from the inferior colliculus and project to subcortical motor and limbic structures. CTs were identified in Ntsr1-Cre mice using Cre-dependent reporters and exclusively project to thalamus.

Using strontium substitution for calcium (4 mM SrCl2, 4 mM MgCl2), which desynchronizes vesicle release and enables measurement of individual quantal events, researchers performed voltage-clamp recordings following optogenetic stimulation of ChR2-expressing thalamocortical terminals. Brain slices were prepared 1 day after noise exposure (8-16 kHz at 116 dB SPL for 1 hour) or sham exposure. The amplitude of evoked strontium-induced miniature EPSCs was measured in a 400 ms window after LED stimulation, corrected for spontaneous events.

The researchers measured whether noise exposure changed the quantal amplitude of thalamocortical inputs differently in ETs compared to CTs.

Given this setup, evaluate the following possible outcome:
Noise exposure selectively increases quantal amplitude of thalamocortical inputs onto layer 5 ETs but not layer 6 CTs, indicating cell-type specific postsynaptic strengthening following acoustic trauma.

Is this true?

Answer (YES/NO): NO